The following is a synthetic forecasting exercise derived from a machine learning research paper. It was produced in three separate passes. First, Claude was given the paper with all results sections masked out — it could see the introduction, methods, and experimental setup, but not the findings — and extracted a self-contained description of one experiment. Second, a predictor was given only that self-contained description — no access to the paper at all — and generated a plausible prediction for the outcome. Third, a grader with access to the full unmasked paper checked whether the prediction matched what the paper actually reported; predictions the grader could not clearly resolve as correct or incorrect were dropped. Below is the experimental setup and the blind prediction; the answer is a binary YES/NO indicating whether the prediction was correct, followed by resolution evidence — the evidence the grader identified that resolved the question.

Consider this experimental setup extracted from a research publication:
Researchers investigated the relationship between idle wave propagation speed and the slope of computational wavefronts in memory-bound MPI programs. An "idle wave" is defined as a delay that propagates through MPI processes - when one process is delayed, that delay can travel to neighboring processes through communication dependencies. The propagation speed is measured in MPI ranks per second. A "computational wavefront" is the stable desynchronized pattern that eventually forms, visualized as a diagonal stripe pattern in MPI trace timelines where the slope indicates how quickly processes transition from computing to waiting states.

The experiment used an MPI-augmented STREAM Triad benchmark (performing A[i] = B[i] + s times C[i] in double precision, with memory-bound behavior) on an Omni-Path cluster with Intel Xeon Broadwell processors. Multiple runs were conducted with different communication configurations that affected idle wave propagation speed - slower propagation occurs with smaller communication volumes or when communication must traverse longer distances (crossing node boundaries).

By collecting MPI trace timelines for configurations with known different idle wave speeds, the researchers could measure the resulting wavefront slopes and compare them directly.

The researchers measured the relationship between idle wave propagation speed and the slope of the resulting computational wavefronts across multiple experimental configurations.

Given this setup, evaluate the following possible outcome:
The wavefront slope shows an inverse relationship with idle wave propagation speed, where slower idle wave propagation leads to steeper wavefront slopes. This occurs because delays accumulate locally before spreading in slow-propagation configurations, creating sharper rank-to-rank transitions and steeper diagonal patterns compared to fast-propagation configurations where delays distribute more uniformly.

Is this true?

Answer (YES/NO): NO